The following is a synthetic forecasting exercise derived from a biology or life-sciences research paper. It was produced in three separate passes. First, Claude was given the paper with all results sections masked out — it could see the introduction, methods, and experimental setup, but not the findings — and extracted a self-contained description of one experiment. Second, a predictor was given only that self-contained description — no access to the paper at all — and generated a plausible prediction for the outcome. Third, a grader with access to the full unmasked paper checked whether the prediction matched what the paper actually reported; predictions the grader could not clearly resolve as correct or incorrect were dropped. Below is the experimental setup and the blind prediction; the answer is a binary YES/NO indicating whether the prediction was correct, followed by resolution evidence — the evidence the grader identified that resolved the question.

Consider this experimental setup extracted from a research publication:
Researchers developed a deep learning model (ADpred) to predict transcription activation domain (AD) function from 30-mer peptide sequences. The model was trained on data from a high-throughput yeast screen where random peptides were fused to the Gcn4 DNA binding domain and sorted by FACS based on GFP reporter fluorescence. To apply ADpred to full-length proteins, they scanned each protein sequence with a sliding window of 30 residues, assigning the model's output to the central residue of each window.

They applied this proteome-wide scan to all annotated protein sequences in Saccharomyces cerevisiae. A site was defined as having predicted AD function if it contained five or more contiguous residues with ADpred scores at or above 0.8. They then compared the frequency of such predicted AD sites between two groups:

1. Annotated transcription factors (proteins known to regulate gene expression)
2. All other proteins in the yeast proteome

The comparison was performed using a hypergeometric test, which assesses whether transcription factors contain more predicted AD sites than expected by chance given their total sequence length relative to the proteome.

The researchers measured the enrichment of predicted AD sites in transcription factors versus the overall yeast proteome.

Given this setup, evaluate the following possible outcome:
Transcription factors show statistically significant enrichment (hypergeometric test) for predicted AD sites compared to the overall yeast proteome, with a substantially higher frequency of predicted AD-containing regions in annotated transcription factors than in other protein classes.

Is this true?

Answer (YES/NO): YES